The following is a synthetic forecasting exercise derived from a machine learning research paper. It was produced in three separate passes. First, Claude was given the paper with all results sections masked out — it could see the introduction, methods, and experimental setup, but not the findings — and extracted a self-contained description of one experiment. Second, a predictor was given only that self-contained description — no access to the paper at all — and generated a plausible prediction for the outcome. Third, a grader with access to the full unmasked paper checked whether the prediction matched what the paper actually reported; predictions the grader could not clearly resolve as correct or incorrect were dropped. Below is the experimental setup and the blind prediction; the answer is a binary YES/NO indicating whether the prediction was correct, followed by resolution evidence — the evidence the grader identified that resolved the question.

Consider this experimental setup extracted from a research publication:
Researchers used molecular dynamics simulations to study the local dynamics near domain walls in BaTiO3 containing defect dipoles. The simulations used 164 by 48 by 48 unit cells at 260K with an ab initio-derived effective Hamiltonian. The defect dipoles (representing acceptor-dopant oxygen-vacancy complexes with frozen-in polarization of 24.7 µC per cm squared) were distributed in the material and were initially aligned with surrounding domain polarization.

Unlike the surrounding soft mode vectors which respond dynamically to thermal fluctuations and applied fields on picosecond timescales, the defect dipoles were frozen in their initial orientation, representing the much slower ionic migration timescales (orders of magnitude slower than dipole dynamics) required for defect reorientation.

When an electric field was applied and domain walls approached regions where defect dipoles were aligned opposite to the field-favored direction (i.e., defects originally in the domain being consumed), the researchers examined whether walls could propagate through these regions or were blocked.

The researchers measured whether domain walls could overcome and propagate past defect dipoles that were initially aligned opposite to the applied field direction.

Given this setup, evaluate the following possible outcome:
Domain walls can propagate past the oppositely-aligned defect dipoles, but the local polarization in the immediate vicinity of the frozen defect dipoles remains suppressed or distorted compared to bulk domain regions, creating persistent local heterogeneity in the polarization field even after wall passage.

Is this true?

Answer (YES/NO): YES